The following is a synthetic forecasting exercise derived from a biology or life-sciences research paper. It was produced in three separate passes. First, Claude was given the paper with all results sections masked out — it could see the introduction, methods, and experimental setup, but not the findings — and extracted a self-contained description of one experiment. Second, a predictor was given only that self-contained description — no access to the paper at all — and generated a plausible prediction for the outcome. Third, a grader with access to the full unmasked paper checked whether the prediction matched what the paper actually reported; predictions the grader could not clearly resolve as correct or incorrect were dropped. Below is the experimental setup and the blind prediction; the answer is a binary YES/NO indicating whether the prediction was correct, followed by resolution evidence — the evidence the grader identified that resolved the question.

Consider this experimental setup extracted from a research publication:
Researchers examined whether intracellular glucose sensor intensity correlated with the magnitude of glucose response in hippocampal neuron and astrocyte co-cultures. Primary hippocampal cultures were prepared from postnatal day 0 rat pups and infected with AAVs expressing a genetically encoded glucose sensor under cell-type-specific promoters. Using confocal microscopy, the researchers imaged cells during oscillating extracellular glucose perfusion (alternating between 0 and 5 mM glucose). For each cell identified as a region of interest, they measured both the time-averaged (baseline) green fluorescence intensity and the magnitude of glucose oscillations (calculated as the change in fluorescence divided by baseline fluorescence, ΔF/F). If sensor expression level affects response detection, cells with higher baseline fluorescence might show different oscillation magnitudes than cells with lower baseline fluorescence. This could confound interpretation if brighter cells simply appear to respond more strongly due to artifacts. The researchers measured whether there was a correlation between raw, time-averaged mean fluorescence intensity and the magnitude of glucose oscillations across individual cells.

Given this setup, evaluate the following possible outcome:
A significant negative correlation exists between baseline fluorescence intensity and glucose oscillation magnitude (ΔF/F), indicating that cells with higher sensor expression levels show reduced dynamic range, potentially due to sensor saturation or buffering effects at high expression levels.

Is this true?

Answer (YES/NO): NO